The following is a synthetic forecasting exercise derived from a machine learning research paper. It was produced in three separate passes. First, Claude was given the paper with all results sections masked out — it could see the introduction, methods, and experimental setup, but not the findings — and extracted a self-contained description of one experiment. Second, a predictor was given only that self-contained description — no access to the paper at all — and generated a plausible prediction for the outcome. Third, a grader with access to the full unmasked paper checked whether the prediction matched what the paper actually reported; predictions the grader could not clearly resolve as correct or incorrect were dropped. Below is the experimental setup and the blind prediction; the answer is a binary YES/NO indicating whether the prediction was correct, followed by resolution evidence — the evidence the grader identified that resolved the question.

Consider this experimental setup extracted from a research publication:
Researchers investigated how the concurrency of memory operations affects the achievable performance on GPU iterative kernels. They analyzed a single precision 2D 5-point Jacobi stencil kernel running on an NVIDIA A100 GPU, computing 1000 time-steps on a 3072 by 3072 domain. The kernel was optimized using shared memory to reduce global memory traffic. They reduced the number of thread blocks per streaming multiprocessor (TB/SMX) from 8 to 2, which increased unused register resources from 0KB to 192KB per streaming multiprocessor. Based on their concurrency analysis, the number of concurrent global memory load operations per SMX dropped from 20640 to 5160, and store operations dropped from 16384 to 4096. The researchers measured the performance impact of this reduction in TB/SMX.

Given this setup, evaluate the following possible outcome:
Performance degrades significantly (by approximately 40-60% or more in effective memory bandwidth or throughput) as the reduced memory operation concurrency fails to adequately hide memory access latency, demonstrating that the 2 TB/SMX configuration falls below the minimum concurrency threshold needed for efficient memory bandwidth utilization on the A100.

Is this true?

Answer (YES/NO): NO